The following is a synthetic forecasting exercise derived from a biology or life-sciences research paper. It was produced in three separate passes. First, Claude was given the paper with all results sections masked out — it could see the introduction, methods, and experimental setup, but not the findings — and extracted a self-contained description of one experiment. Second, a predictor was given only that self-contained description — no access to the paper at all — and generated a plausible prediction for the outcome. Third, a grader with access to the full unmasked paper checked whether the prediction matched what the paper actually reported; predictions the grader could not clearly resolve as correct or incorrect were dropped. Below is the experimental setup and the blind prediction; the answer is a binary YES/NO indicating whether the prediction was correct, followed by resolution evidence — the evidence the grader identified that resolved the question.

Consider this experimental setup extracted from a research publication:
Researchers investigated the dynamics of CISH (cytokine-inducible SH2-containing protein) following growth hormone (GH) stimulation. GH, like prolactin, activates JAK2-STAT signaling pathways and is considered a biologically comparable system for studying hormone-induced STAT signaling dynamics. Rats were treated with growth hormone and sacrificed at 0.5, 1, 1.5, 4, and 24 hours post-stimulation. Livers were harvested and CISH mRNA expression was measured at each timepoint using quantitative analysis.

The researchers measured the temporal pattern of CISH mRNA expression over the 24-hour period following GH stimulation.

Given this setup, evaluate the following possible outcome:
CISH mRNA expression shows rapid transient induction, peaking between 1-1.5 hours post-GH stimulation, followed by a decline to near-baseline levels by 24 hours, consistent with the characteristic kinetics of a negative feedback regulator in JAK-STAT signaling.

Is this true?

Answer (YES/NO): YES